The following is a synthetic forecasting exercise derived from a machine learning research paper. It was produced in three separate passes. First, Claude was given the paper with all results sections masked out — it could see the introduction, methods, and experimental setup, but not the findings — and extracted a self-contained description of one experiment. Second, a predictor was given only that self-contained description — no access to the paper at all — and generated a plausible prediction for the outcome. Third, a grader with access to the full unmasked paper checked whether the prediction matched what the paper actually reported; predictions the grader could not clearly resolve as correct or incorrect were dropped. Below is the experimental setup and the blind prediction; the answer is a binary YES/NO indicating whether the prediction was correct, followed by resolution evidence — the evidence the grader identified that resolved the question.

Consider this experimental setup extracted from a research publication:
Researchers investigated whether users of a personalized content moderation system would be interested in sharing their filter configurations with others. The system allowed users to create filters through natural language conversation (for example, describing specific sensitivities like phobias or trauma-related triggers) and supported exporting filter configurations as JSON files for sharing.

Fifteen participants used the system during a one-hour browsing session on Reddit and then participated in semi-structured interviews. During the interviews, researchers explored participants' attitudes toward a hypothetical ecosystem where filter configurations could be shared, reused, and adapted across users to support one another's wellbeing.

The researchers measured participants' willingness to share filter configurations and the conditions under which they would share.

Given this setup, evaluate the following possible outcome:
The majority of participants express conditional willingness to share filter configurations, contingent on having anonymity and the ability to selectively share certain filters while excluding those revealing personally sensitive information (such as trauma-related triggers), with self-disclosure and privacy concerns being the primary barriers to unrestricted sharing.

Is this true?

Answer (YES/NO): NO